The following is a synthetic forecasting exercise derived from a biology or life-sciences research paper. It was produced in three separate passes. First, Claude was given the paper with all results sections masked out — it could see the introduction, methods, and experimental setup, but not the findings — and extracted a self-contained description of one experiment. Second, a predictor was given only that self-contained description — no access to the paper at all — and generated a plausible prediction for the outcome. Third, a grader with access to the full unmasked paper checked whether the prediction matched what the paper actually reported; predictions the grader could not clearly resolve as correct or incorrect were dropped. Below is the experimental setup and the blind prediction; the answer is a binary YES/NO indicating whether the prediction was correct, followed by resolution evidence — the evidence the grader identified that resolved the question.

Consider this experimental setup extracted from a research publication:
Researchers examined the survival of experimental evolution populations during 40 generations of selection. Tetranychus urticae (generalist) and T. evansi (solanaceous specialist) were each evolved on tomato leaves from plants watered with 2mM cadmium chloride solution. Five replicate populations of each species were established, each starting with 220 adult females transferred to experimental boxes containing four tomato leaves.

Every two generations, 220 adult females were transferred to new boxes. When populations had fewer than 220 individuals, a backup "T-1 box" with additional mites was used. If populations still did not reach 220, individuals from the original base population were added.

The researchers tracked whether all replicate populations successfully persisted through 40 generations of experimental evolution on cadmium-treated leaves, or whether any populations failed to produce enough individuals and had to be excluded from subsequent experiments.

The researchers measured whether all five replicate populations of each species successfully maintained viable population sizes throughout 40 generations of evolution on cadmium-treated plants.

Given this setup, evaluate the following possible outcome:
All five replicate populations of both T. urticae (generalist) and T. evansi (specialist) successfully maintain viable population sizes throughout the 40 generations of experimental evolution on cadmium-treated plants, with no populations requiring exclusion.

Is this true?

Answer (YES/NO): NO